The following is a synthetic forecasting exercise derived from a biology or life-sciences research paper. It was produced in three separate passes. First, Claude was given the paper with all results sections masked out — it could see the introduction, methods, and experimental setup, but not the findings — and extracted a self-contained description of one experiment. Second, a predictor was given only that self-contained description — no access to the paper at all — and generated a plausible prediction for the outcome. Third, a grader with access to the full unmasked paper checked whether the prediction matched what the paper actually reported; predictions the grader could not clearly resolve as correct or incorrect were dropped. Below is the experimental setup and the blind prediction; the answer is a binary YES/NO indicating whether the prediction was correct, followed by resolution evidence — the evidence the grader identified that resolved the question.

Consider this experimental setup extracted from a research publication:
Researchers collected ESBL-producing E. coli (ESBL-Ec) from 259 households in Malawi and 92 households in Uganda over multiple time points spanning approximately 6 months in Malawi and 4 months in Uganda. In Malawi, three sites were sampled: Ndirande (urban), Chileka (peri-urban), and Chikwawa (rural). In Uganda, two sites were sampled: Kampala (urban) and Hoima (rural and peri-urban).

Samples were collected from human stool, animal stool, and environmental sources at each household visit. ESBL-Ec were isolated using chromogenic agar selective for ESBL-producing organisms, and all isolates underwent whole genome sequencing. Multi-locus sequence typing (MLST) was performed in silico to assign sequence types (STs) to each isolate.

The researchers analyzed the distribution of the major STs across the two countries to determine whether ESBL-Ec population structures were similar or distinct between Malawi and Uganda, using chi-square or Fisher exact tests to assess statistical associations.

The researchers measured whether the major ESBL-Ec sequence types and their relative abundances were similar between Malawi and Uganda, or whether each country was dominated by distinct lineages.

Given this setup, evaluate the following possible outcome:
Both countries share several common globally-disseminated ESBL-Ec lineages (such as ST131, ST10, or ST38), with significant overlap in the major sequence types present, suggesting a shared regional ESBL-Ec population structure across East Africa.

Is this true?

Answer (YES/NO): NO